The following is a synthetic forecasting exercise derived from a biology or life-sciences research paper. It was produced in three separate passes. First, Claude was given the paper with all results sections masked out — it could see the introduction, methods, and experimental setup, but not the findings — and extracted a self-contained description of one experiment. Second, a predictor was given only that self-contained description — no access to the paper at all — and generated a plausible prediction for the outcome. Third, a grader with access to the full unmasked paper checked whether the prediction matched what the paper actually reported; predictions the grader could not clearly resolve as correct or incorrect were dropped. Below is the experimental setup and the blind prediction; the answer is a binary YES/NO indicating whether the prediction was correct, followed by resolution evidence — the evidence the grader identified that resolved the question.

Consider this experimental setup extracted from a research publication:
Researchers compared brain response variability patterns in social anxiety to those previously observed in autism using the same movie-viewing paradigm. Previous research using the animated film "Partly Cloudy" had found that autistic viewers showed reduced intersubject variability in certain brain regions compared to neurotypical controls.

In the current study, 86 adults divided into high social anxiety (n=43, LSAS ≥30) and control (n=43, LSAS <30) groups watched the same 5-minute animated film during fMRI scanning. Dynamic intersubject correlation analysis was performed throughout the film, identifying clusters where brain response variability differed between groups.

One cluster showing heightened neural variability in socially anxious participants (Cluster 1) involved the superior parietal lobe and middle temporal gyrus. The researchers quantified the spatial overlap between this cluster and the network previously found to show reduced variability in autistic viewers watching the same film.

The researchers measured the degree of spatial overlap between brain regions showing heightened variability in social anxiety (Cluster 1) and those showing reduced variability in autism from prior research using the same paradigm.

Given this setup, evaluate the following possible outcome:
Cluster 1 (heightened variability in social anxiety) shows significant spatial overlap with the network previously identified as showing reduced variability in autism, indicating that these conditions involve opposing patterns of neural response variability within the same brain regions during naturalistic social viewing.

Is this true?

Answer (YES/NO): YES